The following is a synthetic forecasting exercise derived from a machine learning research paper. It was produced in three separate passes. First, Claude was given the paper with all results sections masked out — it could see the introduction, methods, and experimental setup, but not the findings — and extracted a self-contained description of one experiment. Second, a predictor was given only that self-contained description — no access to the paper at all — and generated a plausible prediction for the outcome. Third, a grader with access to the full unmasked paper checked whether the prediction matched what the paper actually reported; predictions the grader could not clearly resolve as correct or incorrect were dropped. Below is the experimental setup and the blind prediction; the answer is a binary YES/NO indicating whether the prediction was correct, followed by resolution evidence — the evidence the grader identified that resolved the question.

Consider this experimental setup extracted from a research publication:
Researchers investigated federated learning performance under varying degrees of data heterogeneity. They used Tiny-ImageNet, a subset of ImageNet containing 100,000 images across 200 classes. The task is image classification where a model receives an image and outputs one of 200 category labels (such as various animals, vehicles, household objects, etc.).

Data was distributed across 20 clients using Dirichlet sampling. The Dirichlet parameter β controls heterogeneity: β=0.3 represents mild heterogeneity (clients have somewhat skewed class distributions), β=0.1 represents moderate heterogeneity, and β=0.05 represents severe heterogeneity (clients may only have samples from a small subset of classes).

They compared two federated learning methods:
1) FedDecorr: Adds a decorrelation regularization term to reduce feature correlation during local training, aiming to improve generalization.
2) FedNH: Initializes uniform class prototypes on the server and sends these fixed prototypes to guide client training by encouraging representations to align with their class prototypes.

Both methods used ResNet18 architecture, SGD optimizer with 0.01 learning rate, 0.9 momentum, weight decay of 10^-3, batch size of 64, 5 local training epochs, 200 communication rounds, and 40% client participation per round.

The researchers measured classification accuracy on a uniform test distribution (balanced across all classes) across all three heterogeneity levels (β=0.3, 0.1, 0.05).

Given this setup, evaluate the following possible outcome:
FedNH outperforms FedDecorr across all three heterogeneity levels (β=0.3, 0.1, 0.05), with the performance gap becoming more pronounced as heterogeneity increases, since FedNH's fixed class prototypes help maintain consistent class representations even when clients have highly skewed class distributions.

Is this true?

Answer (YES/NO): NO